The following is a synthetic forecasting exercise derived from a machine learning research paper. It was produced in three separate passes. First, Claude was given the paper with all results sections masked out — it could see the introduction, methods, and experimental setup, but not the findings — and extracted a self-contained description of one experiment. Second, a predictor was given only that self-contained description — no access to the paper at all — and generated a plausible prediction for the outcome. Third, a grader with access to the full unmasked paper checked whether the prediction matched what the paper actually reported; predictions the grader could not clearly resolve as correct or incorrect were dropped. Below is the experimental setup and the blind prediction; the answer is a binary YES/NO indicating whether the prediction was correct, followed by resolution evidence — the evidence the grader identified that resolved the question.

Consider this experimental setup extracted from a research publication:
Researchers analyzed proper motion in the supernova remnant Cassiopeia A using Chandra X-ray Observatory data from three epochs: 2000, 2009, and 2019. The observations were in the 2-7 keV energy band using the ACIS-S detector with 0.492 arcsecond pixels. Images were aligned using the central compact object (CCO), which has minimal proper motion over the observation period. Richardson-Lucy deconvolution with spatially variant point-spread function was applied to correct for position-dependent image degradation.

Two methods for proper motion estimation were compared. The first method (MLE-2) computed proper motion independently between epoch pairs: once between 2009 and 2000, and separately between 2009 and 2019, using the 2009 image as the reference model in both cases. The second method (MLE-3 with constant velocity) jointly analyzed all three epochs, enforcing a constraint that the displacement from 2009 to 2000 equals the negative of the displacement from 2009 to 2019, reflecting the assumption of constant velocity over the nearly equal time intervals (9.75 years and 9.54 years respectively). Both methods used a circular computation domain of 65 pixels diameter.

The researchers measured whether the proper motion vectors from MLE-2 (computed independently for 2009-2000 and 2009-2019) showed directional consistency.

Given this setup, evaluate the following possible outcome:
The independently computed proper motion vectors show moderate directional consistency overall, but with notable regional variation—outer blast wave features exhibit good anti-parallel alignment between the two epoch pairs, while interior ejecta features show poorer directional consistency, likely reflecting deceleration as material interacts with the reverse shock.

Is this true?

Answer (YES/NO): NO